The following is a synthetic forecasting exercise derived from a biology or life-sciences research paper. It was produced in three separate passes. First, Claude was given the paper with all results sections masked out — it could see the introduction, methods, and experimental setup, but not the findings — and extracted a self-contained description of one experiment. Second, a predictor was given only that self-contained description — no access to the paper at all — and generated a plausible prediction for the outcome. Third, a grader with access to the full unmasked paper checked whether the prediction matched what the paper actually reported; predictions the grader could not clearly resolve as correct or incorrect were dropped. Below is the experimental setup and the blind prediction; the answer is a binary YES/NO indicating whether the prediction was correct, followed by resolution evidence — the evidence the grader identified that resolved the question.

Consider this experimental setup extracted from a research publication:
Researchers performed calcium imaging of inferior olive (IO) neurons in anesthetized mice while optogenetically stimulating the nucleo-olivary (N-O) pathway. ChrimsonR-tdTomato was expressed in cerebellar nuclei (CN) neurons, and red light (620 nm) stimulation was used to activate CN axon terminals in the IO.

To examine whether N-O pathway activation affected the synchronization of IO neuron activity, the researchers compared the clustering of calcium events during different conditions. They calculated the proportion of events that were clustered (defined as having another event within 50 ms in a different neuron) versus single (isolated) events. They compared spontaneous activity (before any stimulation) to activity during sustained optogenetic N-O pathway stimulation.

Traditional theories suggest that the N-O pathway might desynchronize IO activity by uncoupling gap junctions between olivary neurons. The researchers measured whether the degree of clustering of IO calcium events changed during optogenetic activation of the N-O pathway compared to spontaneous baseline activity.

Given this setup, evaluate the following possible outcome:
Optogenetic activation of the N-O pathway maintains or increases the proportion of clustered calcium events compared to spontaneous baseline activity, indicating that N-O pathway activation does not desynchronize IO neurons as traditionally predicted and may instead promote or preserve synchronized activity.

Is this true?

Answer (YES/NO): NO